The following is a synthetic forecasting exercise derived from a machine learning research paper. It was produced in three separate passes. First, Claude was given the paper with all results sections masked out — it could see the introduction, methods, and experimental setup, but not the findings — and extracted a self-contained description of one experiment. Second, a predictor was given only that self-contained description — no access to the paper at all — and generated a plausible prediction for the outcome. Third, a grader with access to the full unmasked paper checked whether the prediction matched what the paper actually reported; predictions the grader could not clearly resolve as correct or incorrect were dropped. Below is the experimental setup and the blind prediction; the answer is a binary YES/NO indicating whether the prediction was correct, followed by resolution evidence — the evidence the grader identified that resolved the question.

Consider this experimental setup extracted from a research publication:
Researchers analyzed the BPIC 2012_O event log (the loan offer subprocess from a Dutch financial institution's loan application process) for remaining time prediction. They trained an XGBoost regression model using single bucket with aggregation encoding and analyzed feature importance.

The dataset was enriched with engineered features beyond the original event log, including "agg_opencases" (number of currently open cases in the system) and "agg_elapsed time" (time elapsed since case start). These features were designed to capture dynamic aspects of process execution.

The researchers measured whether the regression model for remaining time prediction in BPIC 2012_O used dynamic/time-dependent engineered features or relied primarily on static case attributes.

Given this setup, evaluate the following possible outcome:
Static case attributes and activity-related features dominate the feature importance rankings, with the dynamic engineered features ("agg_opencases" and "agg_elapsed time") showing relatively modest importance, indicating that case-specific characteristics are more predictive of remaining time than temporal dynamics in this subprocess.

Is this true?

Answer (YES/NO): NO